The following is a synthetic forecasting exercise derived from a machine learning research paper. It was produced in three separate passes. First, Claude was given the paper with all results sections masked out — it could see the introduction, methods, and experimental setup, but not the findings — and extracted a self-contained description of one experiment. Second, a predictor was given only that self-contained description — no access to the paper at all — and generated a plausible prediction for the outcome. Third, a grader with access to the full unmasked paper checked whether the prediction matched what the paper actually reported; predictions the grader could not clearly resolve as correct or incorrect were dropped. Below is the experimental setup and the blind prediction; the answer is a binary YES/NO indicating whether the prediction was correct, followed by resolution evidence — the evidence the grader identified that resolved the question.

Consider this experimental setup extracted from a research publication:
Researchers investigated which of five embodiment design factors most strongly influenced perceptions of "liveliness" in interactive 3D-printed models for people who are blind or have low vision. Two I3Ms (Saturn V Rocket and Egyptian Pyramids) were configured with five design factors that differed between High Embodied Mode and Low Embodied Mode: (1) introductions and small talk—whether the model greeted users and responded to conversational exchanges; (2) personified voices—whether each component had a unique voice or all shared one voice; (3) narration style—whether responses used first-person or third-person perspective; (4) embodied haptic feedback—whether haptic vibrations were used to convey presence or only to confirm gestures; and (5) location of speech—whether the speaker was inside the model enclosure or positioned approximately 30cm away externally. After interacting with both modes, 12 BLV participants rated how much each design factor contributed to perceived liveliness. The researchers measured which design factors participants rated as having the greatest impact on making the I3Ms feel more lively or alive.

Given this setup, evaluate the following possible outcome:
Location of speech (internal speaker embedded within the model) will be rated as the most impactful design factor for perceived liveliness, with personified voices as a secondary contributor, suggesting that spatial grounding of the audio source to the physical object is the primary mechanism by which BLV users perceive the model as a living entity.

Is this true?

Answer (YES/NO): NO